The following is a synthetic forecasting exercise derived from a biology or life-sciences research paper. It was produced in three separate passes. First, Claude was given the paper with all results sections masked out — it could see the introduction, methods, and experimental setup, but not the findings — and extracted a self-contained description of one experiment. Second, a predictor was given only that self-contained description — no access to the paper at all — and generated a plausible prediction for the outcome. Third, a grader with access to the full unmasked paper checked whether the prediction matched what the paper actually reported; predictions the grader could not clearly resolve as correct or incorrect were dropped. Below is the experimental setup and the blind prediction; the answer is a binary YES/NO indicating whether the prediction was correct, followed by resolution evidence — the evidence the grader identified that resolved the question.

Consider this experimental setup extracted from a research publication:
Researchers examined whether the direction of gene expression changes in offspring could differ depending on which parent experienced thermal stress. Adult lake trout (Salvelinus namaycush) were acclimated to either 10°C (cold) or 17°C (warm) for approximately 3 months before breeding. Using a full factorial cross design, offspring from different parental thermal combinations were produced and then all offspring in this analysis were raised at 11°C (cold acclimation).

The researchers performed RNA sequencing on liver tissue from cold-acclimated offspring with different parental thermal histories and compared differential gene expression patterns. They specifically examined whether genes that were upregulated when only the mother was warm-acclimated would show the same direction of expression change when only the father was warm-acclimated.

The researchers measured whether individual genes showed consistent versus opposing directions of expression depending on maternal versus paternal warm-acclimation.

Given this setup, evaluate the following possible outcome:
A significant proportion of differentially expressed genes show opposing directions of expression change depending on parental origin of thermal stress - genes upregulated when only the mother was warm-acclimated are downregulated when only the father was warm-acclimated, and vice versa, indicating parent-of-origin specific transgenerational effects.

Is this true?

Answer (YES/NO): NO